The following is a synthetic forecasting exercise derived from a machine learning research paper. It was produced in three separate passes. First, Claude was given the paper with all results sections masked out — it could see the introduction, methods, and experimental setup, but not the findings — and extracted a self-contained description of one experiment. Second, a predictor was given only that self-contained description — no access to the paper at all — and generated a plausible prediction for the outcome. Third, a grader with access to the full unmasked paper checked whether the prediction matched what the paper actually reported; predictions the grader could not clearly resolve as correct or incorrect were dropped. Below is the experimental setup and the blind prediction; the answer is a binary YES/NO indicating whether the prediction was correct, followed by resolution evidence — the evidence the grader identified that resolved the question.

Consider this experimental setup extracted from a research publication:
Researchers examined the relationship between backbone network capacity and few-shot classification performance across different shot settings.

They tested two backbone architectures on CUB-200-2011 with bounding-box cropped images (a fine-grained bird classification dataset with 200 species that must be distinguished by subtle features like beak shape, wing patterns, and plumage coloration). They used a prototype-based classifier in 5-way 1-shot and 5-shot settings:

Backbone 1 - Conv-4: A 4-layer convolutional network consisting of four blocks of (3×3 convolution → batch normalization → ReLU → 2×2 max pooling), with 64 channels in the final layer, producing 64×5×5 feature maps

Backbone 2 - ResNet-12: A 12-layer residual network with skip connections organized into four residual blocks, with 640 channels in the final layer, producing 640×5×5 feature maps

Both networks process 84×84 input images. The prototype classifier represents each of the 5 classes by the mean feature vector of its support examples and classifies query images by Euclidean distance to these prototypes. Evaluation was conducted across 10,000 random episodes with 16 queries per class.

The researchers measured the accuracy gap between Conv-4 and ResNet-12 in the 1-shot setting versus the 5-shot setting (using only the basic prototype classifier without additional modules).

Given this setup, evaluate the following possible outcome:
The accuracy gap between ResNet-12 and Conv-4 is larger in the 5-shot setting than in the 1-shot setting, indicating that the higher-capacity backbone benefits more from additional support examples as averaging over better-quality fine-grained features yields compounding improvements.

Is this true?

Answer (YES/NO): NO